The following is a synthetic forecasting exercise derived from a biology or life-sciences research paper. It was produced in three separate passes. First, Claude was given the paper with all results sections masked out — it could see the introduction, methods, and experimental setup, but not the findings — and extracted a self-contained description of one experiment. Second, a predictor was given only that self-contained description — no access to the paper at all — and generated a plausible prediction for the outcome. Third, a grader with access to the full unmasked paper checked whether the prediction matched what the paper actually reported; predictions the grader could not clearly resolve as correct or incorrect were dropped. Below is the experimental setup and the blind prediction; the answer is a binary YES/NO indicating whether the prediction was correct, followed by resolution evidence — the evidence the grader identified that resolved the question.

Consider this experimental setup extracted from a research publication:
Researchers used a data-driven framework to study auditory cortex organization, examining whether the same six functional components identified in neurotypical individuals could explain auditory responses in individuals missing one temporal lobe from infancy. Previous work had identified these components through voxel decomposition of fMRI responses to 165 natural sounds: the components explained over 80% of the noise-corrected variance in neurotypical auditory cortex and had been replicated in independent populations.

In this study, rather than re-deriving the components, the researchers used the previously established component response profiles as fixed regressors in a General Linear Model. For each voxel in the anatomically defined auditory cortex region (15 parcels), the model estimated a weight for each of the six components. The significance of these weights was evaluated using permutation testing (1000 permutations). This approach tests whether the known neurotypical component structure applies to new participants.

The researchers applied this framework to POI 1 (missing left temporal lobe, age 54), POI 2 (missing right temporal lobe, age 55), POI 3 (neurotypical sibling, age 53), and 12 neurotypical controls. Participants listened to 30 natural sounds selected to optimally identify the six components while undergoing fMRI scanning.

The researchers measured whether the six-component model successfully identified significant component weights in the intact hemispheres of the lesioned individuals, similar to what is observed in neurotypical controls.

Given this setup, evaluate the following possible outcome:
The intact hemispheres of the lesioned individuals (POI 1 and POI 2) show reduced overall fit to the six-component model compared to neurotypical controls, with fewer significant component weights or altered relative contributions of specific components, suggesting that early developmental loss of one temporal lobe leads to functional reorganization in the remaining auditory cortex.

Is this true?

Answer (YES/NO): NO